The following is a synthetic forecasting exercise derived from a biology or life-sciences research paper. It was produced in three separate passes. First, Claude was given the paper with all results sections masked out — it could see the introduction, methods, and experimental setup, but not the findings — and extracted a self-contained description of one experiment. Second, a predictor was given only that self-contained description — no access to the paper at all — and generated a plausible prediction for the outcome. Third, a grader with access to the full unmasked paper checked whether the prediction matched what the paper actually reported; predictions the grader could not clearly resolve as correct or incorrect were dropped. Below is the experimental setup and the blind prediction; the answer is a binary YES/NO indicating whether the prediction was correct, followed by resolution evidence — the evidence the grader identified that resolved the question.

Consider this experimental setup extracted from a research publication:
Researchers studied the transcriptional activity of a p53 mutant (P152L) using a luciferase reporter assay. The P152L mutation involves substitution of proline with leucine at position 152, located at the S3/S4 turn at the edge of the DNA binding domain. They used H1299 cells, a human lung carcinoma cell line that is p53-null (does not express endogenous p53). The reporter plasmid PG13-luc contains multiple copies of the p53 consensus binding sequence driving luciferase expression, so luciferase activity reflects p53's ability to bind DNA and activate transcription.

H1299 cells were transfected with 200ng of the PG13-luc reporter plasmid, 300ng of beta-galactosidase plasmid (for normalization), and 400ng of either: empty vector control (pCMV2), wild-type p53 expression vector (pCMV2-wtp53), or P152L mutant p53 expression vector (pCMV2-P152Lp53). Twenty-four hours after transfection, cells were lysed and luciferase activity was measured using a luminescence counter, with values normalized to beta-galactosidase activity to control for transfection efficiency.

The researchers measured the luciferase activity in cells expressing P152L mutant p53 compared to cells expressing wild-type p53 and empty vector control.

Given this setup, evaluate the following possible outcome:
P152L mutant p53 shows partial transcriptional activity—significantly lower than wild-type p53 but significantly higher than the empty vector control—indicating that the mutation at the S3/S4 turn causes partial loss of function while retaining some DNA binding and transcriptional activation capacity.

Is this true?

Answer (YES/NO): NO